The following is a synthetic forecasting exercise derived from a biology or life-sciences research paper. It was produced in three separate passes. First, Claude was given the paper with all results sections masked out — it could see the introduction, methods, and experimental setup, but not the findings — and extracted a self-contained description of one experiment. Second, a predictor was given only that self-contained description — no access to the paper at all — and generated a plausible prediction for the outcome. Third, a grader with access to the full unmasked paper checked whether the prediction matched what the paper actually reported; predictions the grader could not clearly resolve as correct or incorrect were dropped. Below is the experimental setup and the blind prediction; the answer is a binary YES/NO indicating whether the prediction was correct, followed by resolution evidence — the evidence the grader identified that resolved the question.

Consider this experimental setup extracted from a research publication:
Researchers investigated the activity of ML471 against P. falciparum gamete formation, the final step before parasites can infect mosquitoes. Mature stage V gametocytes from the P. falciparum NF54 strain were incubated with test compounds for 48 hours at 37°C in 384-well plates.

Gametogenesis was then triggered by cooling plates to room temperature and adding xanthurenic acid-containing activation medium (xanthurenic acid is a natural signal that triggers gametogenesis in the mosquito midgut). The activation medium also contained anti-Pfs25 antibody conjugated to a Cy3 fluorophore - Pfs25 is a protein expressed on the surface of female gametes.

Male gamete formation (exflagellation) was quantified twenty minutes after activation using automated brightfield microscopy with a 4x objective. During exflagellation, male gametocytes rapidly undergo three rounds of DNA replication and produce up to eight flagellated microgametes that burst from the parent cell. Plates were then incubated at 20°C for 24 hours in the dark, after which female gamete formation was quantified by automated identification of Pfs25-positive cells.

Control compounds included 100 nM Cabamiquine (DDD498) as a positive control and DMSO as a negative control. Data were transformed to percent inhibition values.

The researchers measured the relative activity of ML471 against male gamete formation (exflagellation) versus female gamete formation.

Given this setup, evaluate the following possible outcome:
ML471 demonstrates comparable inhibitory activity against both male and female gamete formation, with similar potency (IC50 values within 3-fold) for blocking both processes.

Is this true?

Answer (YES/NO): NO